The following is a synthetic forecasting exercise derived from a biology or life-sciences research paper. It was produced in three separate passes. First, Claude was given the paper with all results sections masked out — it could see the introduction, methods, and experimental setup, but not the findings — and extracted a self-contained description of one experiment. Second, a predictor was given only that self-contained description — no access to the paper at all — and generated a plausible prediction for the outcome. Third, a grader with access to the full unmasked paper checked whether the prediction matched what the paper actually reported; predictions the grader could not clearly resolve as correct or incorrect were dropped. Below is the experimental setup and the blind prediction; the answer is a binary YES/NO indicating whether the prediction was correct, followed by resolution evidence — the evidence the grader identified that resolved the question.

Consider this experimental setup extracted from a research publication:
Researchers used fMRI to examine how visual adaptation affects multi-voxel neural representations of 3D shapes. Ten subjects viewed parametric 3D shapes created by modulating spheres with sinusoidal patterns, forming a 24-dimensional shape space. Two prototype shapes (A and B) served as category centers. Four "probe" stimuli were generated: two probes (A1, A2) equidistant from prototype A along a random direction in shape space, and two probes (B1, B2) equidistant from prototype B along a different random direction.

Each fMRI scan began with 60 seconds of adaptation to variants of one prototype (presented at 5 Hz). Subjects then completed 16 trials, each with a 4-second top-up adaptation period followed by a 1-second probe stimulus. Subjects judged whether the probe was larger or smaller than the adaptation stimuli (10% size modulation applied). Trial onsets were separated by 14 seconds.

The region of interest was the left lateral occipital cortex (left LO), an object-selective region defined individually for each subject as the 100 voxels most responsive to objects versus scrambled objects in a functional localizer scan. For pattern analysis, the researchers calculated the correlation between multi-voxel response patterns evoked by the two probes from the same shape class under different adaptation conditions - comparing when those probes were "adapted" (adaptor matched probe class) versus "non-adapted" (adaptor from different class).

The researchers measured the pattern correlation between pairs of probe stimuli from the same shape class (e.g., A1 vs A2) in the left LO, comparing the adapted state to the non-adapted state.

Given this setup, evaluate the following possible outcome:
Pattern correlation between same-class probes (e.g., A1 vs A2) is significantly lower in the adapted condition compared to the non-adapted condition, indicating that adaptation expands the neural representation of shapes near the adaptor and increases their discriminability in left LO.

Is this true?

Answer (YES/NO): YES